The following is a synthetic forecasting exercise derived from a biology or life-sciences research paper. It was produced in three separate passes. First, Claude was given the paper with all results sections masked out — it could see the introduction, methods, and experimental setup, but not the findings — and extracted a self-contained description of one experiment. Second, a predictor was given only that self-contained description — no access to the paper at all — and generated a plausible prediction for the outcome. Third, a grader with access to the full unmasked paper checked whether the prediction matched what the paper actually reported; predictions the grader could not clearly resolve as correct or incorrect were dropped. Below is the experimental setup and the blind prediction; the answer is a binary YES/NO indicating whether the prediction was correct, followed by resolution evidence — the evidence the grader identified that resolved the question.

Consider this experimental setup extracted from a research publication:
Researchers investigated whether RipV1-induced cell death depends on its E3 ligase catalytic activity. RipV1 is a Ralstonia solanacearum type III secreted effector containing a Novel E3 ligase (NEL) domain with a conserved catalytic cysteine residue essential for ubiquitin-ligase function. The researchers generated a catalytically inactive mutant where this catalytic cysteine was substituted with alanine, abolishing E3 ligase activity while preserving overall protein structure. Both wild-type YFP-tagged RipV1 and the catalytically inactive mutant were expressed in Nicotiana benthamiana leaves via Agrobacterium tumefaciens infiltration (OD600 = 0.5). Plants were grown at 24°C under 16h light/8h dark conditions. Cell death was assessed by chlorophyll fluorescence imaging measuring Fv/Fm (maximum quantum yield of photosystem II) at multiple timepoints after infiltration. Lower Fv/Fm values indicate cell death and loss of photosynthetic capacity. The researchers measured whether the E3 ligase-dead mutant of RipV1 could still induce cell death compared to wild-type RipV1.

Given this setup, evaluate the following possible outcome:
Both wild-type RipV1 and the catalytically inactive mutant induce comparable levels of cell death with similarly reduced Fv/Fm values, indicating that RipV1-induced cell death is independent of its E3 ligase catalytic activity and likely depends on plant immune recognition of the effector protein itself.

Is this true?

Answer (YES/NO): NO